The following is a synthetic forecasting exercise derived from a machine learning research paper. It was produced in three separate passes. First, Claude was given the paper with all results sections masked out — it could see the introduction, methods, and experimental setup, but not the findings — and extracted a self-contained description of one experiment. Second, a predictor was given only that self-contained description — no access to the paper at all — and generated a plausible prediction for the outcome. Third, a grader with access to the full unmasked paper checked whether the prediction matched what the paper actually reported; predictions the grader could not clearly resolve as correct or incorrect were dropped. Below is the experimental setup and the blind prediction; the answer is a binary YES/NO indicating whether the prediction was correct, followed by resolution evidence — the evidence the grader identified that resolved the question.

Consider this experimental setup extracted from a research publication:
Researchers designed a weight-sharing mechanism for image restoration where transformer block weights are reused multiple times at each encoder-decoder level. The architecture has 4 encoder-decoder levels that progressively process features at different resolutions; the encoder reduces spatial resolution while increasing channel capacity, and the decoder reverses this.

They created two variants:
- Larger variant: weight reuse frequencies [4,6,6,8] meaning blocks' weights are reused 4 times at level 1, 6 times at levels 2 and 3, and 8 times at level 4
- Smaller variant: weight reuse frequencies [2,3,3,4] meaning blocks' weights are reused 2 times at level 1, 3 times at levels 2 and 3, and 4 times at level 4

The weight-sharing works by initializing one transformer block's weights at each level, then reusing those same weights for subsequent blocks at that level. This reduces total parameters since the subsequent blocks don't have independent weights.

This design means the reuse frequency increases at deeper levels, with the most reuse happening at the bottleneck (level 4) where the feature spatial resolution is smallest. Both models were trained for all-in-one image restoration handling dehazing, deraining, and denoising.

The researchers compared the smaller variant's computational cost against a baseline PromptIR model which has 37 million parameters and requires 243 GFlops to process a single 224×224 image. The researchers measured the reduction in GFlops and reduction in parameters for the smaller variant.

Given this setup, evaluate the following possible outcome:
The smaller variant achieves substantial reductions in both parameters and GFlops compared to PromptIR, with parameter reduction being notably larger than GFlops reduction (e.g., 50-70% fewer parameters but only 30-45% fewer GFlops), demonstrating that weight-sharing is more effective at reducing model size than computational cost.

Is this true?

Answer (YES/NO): YES